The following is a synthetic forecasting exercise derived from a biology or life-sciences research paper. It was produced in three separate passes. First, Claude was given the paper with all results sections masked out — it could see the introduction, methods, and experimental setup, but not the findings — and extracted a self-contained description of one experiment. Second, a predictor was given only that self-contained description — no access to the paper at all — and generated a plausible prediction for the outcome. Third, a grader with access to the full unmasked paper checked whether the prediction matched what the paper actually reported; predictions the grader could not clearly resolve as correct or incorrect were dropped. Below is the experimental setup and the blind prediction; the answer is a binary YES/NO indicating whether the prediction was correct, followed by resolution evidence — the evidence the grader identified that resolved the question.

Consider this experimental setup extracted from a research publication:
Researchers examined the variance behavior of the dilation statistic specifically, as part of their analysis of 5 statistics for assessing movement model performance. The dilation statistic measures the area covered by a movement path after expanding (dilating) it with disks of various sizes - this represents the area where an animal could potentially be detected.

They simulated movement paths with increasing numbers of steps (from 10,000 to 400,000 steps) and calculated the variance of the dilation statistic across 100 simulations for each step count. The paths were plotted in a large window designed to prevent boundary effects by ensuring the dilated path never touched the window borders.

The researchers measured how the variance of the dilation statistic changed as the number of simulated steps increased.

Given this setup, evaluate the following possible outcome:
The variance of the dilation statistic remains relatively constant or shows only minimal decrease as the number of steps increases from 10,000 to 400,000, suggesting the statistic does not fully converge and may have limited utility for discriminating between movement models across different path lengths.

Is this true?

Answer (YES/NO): NO